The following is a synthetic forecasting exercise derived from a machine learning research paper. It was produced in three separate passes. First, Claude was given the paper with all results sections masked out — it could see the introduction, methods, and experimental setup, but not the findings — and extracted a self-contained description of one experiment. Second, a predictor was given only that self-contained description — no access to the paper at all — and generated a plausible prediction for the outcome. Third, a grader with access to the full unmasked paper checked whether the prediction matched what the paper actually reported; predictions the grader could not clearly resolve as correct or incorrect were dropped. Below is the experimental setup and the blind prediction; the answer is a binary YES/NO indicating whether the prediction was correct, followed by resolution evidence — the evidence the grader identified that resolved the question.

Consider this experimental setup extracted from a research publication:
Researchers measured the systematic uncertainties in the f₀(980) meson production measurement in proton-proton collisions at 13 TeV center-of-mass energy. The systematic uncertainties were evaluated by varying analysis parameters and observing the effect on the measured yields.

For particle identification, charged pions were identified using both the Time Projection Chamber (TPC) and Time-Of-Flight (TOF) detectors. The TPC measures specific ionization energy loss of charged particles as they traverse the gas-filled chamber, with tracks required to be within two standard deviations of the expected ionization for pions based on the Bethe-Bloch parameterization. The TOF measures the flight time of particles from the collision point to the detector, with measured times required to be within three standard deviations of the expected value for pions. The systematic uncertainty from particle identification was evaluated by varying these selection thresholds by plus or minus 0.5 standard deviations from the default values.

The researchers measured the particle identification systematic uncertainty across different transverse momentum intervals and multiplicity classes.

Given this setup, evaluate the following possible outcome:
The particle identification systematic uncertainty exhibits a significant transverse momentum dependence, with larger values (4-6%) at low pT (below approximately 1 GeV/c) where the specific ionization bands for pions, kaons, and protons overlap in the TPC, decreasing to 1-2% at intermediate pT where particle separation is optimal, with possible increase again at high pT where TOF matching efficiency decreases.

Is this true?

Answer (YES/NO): NO